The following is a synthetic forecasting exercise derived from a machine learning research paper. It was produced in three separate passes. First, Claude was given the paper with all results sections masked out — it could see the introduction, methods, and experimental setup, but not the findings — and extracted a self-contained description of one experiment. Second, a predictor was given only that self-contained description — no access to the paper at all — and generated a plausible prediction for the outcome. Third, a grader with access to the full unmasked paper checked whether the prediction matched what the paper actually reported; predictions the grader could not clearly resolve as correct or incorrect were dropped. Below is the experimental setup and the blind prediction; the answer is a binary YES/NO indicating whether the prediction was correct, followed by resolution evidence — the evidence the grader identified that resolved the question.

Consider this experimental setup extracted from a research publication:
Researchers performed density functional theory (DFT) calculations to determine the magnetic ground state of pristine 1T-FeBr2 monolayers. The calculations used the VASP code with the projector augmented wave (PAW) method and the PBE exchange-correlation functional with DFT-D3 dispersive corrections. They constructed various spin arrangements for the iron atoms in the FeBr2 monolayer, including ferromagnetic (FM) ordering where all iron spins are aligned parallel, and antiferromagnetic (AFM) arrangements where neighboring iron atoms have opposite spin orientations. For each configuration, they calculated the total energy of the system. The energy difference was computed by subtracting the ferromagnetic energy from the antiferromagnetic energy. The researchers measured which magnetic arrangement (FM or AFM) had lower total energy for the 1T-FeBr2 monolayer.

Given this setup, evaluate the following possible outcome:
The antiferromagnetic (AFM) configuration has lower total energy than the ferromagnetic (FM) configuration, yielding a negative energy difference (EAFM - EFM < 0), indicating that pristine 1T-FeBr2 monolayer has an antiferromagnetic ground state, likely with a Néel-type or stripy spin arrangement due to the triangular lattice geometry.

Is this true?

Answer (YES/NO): NO